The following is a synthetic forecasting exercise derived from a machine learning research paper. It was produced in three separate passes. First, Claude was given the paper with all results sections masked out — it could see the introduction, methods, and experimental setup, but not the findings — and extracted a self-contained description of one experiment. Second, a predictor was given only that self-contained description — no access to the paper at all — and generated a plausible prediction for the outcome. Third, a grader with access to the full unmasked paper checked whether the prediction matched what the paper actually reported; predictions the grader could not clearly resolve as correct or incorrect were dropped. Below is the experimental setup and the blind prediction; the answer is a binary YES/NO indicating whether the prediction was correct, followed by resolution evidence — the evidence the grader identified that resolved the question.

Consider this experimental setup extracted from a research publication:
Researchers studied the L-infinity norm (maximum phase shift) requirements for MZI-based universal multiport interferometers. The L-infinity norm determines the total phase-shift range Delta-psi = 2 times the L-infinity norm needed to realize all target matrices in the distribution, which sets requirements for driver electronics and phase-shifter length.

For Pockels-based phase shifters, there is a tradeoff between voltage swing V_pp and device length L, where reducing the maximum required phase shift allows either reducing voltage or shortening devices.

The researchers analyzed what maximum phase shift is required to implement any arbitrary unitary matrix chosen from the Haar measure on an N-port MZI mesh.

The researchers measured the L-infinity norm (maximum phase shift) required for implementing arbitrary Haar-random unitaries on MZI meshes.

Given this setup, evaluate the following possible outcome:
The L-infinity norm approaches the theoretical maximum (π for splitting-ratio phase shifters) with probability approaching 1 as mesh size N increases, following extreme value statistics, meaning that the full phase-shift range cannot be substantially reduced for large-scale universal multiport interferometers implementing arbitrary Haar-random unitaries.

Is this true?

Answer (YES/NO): YES